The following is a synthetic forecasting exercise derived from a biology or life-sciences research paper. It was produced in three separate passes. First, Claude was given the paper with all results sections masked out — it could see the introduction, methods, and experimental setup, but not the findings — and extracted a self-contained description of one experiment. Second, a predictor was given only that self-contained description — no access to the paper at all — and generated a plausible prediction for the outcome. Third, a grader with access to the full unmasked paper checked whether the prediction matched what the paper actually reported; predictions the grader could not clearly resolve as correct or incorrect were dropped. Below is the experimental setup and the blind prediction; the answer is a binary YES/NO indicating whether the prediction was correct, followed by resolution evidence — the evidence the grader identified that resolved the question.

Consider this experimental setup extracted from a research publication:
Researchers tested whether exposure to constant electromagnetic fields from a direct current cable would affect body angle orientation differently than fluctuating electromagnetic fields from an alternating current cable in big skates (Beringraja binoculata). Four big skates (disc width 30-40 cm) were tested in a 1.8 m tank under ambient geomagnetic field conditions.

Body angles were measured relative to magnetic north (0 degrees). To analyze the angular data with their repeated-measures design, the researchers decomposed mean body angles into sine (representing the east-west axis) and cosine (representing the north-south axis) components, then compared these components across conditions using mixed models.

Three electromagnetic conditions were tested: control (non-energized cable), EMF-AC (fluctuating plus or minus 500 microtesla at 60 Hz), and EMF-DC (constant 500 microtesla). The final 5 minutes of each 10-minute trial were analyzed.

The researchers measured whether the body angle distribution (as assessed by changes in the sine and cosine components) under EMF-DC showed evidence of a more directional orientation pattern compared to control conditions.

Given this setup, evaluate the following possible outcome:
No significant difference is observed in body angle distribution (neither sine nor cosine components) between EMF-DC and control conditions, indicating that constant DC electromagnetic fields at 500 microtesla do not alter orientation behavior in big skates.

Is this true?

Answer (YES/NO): YES